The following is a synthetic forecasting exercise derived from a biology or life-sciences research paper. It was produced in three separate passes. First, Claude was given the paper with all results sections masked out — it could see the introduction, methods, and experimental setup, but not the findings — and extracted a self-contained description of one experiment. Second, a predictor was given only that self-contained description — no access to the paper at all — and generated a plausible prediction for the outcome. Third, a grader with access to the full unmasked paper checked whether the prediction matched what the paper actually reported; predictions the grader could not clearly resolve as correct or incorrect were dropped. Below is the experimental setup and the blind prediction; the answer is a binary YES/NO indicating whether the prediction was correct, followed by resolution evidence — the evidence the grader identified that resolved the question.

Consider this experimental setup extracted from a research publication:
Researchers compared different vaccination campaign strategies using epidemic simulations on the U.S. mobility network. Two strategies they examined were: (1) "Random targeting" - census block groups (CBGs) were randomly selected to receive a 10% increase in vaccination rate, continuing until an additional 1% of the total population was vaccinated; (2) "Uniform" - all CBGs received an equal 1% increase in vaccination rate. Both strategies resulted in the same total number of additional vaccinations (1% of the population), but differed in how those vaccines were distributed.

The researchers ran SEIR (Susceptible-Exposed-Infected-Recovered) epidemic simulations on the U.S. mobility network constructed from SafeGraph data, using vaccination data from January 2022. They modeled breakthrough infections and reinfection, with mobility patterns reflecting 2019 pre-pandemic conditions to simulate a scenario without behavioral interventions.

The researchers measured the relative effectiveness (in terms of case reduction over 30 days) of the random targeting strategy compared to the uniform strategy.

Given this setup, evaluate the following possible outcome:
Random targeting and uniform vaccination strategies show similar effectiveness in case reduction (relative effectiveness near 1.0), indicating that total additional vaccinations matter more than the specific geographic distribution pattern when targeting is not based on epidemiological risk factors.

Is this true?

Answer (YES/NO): YES